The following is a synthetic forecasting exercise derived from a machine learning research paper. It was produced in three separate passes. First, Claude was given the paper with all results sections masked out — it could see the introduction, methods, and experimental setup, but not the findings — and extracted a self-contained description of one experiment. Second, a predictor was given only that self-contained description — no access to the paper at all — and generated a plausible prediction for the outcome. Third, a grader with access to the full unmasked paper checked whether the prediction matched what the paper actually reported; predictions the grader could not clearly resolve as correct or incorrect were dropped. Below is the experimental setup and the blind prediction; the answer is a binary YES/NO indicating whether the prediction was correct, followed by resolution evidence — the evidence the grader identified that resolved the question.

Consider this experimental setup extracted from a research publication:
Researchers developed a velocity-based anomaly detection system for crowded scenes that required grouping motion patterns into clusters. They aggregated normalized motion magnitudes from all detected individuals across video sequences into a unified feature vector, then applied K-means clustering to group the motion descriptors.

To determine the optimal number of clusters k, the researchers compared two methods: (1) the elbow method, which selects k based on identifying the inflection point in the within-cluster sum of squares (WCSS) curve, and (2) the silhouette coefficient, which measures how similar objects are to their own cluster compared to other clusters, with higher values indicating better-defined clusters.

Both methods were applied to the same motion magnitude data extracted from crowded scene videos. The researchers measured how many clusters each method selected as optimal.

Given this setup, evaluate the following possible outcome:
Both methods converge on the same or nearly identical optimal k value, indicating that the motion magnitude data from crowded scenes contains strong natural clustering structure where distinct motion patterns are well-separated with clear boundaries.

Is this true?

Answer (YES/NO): NO